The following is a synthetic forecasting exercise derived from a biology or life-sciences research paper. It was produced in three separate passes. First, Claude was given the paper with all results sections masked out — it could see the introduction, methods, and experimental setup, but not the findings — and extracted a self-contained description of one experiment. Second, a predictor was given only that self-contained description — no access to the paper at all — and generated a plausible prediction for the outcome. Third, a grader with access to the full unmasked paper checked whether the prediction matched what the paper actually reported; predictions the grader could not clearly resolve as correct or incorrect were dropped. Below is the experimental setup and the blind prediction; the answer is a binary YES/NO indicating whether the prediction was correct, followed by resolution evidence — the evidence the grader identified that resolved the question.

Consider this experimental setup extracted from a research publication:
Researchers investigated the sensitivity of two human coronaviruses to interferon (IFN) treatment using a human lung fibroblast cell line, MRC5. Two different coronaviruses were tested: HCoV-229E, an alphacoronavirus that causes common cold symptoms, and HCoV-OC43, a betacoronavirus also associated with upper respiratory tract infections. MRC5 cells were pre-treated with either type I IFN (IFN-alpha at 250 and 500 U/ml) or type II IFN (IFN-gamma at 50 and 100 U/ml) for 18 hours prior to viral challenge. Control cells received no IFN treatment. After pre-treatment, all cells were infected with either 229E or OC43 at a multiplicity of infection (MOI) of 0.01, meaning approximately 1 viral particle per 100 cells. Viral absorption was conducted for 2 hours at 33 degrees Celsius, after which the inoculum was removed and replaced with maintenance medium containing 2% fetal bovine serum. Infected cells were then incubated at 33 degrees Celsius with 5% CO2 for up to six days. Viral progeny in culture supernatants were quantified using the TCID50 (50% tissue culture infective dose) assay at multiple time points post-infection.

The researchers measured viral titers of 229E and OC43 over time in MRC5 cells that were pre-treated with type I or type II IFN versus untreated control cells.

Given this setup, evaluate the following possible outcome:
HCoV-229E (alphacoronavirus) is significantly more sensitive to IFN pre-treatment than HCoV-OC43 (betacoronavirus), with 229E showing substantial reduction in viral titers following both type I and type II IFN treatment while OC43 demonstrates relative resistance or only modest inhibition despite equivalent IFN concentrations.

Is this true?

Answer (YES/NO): YES